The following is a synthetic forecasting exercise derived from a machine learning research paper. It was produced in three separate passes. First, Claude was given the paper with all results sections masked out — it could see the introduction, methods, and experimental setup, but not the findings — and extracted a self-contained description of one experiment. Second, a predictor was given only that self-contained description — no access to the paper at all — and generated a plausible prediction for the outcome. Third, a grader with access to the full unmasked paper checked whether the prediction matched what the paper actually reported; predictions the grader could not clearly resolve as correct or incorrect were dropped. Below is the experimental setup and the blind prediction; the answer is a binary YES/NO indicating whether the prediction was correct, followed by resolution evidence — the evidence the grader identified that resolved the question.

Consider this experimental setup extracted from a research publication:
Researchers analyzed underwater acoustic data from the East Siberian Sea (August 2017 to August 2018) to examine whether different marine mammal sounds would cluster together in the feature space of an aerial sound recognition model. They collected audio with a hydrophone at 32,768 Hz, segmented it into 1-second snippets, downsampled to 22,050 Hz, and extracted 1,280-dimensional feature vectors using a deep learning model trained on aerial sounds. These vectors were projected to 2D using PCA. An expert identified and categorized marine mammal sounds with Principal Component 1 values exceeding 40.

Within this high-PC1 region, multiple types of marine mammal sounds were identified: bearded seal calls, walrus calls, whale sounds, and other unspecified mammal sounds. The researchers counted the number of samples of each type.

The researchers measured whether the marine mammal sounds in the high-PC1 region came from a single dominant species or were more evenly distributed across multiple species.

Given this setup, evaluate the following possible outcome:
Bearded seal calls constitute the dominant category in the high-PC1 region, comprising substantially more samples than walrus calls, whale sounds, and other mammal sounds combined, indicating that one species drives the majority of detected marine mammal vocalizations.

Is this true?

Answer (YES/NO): YES